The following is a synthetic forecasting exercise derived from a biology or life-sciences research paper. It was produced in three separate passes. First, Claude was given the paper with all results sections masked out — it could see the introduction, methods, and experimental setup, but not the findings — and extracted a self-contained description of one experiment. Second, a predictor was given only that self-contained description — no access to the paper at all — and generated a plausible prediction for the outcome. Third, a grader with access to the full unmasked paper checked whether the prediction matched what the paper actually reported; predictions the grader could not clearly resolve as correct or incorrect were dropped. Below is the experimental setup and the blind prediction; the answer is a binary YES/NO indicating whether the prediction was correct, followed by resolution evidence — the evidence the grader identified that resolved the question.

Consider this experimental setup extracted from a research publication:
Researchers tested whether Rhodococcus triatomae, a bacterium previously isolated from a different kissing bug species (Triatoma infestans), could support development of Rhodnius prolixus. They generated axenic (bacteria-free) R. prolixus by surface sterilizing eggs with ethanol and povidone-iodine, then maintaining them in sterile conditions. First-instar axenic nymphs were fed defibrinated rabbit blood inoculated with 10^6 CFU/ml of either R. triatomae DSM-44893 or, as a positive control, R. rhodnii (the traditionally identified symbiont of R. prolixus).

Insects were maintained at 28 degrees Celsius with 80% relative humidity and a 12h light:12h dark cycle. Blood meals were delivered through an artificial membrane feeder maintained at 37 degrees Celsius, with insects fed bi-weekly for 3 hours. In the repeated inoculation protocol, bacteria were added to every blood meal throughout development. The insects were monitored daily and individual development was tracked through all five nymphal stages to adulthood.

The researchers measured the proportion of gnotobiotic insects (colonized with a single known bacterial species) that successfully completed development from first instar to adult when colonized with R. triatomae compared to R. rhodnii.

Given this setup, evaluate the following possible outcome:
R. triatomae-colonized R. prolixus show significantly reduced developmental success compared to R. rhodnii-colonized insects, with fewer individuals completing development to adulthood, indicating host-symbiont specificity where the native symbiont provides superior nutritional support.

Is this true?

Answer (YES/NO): NO